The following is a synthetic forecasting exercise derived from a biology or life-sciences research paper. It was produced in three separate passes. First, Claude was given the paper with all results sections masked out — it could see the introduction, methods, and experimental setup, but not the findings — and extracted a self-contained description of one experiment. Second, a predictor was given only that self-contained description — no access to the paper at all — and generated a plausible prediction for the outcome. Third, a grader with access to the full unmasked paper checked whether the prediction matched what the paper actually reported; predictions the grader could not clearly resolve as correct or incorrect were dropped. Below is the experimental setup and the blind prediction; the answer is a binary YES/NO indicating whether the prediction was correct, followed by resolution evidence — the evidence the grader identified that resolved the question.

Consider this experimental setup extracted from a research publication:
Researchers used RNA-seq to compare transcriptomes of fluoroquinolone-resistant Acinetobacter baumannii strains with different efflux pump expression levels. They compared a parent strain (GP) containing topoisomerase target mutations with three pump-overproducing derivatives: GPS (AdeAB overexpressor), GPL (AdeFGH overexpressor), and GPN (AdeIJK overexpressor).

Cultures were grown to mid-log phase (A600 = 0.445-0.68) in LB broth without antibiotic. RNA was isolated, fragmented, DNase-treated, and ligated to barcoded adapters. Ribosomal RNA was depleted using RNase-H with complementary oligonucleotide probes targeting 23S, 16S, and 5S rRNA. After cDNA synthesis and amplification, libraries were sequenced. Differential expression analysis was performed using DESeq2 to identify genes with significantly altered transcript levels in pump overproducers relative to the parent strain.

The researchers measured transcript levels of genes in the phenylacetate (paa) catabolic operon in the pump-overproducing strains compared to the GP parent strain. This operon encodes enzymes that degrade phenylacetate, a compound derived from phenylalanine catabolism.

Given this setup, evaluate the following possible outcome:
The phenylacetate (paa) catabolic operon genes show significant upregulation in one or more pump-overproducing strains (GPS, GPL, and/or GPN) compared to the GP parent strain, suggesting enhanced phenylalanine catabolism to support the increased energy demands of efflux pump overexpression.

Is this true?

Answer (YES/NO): YES